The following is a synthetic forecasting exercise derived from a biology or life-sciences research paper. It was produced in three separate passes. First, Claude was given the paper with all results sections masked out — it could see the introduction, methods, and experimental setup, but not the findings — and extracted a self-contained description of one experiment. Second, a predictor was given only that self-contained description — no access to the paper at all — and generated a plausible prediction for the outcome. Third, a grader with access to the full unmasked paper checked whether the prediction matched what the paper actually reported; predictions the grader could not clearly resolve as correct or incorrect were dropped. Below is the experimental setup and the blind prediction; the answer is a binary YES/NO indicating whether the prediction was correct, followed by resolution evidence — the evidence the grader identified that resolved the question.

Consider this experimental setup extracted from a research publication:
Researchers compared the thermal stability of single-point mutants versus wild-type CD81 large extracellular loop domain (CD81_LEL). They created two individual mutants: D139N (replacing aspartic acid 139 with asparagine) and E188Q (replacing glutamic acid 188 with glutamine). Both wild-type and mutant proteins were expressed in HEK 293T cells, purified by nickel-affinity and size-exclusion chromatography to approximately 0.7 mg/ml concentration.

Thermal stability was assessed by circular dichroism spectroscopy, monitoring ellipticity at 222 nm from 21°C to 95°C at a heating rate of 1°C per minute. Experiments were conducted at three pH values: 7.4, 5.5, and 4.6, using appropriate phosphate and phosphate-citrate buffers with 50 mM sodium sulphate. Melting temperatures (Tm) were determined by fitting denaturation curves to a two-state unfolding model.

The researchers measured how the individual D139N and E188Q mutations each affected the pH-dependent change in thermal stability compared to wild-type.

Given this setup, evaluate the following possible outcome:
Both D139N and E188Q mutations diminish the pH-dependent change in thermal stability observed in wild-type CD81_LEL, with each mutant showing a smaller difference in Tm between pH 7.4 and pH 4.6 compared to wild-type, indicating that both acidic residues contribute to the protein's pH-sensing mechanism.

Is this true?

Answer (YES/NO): NO